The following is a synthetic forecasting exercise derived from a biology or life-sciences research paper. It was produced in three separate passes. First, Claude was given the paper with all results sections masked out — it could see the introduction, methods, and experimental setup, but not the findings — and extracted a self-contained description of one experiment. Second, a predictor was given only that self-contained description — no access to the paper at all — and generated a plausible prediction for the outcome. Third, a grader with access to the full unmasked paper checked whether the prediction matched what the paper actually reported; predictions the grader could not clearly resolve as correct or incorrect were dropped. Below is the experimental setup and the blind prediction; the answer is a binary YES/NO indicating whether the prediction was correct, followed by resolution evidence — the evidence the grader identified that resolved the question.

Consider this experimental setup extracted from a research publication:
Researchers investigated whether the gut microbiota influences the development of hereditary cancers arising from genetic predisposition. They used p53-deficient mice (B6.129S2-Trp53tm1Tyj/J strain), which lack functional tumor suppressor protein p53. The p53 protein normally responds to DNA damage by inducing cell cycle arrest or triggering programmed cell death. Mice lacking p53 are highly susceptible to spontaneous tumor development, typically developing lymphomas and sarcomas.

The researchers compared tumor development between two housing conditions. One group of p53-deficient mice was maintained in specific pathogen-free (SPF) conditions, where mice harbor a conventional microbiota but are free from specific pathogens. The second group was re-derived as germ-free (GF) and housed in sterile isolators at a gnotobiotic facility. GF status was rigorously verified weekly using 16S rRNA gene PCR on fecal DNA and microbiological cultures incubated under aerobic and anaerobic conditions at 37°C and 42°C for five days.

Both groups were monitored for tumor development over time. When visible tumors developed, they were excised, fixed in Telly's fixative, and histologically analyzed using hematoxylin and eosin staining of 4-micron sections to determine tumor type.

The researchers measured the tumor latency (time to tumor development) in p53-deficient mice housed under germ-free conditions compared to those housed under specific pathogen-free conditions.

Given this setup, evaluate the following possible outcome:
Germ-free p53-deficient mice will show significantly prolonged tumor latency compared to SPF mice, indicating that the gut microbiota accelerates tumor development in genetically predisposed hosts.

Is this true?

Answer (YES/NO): NO